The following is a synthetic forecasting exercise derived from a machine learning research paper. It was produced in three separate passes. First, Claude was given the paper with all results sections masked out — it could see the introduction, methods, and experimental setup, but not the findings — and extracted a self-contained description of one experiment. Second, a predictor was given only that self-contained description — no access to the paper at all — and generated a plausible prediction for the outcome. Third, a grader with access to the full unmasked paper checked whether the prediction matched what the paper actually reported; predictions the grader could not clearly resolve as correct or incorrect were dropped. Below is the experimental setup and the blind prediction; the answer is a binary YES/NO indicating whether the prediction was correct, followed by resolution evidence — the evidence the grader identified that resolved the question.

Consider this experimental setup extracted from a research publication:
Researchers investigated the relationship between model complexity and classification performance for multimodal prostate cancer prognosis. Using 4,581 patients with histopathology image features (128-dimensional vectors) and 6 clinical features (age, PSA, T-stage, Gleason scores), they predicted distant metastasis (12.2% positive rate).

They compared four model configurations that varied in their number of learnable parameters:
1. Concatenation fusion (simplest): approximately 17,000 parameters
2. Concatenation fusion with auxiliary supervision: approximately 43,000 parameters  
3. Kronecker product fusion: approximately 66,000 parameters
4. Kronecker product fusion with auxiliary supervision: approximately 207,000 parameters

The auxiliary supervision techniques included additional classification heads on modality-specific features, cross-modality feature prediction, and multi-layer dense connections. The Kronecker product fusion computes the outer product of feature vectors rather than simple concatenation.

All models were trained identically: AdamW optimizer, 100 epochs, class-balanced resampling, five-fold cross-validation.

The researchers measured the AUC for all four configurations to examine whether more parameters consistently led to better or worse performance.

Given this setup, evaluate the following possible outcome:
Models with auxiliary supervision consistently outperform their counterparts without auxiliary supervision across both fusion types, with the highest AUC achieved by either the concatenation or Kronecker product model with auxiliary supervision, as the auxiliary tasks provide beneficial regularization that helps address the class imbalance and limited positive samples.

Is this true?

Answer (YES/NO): YES